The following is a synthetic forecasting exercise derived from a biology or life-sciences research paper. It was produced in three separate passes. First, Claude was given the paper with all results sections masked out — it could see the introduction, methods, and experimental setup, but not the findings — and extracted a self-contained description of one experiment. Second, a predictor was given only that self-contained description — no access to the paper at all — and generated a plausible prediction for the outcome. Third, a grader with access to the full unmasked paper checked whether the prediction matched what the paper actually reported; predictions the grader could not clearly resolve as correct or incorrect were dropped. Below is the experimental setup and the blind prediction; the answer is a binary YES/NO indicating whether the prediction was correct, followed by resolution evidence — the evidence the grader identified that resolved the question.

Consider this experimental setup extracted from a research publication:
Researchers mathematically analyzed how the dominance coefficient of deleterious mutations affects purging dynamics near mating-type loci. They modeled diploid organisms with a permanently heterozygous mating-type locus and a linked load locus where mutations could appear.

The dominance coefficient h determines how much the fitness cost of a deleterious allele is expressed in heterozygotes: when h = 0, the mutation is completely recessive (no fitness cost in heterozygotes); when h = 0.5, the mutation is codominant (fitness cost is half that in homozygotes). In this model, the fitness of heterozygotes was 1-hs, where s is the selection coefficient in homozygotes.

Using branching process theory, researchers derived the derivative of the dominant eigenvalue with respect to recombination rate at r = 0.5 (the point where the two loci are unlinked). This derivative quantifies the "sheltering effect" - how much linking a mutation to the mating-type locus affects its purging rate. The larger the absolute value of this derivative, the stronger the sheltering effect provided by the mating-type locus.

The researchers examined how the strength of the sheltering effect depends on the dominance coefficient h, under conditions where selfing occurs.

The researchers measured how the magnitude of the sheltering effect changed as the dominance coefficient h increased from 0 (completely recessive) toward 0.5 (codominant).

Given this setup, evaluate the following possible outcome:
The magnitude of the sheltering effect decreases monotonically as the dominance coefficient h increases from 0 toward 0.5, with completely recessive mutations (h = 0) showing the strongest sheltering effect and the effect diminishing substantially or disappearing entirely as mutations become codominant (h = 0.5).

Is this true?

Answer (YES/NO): YES